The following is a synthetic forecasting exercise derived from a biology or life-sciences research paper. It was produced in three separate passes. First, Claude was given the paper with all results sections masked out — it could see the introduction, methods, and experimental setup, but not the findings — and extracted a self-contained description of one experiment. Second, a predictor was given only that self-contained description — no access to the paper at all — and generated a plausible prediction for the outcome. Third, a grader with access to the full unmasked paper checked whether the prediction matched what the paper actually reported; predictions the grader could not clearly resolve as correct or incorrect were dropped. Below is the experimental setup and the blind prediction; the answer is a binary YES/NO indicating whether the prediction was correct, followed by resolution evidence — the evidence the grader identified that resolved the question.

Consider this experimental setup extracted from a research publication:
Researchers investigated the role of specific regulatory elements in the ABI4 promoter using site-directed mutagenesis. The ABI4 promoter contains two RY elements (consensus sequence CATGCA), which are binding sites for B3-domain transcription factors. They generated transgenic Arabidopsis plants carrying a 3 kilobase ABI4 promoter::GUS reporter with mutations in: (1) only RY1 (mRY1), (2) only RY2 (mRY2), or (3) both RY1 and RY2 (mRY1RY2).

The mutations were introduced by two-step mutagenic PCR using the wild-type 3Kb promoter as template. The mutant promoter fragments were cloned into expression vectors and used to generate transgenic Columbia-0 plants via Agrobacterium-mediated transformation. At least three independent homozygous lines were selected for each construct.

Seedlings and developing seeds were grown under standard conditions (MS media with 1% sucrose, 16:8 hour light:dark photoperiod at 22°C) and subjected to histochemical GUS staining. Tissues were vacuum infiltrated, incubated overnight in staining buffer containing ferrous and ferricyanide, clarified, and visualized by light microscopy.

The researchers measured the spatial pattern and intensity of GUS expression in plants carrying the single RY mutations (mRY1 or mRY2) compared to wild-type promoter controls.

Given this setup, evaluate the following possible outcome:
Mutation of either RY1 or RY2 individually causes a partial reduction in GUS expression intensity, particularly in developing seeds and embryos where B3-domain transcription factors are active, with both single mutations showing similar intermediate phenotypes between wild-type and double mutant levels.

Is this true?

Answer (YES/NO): NO